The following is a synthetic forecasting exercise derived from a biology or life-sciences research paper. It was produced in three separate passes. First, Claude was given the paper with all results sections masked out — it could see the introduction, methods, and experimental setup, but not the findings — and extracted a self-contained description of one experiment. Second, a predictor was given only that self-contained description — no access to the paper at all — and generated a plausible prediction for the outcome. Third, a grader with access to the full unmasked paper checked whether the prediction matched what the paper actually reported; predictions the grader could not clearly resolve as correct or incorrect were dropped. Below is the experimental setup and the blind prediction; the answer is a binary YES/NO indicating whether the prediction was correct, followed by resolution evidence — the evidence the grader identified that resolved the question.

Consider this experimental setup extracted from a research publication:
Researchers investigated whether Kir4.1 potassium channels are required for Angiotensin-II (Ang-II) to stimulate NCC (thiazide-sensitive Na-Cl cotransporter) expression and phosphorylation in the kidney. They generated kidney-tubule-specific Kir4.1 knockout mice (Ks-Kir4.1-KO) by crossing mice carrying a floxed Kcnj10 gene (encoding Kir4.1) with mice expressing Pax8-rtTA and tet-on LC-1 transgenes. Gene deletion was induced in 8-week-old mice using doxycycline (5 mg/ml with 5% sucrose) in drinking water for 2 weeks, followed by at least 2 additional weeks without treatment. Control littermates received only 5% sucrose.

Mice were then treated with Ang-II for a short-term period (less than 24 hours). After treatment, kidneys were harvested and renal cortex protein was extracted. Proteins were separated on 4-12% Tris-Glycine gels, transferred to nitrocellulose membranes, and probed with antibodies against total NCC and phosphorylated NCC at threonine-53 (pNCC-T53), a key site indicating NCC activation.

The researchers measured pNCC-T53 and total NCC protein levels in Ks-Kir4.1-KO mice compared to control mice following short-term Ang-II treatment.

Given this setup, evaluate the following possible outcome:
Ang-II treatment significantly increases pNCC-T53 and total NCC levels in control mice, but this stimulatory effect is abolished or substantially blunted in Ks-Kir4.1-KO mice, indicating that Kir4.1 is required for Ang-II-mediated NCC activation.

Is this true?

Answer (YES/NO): YES